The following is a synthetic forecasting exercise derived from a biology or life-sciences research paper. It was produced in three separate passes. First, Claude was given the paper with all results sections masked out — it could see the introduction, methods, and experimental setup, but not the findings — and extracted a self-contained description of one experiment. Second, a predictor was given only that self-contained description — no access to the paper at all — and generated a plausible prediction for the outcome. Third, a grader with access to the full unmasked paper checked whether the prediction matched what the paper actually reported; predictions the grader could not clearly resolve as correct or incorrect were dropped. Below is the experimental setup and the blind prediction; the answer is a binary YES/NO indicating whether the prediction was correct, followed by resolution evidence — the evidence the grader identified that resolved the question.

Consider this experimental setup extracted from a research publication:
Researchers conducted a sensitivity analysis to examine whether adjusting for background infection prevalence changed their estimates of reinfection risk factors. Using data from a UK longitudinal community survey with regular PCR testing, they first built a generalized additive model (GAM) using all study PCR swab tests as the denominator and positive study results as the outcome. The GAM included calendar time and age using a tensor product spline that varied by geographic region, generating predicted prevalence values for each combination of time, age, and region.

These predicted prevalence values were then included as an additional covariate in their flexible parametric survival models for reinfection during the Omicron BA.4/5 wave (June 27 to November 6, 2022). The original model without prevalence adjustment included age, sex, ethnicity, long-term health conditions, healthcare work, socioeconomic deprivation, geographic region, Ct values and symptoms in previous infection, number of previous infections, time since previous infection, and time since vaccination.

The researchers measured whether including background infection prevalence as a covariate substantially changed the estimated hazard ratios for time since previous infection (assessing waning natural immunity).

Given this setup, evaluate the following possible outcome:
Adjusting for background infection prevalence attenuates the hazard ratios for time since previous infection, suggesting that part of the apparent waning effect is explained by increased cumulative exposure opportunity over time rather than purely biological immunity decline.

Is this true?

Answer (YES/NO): NO